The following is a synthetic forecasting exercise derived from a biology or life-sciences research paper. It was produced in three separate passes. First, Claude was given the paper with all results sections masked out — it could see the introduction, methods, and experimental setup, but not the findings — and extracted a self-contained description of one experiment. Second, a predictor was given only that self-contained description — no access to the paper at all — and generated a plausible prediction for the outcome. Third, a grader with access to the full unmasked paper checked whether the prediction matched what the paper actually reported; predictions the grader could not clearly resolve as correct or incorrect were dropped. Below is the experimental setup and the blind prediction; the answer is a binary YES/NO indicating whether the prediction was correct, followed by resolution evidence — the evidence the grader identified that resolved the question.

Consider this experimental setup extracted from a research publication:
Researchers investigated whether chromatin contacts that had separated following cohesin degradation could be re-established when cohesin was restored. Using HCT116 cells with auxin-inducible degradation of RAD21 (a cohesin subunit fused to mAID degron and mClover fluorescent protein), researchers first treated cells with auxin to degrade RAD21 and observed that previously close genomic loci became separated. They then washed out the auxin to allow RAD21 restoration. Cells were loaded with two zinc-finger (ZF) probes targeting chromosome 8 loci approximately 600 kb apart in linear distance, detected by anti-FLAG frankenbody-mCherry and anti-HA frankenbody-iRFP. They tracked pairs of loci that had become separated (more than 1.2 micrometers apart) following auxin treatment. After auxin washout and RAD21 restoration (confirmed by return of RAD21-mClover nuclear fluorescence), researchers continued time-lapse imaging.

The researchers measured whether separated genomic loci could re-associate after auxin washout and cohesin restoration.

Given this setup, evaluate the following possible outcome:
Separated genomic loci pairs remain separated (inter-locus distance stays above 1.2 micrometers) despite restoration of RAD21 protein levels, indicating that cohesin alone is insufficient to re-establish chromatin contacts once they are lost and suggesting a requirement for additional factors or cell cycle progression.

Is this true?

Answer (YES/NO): NO